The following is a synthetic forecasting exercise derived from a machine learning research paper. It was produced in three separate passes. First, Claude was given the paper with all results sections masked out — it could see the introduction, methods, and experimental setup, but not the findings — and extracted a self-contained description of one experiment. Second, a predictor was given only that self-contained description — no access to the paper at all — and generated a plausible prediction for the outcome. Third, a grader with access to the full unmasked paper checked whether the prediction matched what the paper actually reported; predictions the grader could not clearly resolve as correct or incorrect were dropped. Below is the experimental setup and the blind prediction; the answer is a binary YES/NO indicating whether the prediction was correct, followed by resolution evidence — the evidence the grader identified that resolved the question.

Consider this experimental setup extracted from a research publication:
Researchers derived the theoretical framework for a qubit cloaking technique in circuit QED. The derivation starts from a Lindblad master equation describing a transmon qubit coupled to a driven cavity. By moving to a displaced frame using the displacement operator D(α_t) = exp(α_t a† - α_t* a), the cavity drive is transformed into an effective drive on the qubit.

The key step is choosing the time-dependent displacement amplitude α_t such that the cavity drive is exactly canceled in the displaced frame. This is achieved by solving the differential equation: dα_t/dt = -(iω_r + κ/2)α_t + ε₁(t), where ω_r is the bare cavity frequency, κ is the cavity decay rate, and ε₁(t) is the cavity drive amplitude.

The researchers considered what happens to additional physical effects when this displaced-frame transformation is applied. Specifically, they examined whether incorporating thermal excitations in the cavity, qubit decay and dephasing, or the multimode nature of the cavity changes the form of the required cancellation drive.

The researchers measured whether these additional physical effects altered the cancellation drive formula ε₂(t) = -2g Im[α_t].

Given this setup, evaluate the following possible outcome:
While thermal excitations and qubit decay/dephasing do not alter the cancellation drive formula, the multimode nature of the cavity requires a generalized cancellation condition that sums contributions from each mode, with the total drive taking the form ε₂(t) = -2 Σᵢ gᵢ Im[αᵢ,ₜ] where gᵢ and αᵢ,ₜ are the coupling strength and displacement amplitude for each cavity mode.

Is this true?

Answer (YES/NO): NO